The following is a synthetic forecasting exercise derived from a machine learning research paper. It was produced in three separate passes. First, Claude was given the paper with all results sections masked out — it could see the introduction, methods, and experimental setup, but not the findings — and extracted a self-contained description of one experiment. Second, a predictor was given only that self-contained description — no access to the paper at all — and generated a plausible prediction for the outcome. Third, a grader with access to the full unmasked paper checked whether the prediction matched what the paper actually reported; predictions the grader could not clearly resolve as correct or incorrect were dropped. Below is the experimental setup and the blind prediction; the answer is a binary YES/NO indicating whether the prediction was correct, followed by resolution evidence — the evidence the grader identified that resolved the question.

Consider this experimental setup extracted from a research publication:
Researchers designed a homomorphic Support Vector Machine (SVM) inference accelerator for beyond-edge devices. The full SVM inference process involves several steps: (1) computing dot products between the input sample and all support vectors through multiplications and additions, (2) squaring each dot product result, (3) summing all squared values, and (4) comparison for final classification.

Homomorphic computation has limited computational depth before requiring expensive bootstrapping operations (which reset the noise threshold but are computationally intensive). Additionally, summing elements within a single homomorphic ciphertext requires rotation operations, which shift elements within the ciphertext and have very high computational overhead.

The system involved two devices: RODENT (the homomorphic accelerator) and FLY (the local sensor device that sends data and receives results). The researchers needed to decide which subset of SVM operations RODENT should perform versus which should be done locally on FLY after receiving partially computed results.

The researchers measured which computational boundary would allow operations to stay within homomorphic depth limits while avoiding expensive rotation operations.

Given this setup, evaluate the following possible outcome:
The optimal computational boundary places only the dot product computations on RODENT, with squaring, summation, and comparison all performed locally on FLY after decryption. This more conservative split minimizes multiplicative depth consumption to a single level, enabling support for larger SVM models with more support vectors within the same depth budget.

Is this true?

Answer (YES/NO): YES